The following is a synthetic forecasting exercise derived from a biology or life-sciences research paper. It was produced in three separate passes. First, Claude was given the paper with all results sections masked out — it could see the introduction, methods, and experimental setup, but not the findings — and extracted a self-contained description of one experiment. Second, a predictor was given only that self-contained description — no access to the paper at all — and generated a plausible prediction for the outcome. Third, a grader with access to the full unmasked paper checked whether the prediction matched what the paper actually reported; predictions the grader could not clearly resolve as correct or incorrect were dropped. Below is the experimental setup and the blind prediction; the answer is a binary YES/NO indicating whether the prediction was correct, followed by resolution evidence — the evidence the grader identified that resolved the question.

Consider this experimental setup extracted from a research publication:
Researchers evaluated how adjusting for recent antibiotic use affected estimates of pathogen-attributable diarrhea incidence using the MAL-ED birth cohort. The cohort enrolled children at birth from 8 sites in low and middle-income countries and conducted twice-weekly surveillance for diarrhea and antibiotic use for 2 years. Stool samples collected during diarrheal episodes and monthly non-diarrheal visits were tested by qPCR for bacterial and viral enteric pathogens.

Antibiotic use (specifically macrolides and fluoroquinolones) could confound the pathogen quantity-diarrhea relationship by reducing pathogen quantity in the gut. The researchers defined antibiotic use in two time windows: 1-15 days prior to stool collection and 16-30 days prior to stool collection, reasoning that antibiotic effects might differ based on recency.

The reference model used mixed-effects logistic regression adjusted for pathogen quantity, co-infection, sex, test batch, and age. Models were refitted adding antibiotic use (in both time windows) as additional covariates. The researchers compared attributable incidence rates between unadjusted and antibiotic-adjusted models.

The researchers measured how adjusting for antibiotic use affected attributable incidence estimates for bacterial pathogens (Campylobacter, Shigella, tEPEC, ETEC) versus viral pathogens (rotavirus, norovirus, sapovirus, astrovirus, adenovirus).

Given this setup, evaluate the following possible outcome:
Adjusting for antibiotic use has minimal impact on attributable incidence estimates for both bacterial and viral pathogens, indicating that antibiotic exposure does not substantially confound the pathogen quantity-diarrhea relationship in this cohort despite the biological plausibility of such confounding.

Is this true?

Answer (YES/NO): YES